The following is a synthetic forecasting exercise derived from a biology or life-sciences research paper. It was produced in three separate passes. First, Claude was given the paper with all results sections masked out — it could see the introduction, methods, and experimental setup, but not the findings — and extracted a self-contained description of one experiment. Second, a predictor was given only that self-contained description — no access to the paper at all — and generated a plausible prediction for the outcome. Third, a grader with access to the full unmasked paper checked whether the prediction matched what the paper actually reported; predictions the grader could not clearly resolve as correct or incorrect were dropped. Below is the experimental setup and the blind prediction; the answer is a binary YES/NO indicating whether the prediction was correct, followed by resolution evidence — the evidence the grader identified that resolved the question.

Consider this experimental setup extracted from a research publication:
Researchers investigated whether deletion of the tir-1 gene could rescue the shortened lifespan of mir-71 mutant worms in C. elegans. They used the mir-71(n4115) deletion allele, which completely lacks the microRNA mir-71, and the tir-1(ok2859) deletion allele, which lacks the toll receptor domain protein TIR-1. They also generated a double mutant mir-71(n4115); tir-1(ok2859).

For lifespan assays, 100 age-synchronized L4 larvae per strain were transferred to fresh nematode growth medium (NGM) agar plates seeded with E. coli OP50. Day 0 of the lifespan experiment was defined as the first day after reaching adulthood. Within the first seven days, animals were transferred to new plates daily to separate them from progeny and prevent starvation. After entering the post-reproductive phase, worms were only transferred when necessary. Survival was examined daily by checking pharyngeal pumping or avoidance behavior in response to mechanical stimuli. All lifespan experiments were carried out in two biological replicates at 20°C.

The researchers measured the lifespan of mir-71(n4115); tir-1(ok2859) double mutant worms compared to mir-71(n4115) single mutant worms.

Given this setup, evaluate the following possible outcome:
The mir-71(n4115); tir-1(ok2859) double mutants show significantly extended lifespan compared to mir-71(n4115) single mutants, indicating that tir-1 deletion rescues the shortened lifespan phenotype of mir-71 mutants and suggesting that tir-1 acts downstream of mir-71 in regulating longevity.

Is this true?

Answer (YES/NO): YES